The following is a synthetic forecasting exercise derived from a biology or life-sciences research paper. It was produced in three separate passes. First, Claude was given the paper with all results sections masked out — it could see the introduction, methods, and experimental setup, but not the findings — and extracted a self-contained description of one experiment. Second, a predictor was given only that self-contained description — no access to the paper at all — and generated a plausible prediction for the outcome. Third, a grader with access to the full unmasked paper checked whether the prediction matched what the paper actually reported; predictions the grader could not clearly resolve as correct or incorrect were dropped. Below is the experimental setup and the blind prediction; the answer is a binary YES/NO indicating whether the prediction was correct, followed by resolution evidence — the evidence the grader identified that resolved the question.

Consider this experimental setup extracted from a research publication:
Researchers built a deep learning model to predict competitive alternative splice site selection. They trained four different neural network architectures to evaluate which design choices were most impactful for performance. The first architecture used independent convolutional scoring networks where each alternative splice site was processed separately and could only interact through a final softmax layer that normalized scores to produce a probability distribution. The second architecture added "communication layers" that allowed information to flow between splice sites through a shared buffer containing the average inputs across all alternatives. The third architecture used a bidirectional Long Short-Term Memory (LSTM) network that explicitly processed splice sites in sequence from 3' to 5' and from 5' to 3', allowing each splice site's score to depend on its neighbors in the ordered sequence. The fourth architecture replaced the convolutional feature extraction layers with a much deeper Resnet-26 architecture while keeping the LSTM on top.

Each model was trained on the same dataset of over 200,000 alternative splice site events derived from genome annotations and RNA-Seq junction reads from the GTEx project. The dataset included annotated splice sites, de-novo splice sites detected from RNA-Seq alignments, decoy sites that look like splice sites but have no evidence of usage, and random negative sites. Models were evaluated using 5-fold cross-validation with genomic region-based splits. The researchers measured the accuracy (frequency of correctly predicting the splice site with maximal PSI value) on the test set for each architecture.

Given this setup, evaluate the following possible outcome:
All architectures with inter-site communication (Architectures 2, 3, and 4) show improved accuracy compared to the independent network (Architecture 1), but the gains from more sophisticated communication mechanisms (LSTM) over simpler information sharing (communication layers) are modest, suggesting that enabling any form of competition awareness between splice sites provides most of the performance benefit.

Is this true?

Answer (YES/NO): NO